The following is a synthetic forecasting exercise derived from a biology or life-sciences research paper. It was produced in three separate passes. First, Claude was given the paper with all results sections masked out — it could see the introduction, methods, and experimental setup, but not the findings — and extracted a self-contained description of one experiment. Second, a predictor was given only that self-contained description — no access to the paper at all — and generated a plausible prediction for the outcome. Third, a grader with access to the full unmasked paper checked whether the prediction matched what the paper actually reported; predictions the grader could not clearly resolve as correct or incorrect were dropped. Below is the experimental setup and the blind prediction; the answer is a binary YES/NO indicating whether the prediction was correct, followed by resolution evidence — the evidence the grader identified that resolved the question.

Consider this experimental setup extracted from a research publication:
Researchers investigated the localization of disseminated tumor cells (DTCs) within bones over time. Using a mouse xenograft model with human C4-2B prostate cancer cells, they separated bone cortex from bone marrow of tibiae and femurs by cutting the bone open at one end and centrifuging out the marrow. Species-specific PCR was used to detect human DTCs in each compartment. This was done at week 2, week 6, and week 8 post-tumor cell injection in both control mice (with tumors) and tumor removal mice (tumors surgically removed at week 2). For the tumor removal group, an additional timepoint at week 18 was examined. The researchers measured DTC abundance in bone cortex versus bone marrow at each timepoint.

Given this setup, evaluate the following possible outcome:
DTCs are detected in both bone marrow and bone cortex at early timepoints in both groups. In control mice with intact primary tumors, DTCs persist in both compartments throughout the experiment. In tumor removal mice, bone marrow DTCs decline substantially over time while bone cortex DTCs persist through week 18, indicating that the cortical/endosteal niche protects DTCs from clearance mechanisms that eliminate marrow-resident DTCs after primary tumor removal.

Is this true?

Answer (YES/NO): NO